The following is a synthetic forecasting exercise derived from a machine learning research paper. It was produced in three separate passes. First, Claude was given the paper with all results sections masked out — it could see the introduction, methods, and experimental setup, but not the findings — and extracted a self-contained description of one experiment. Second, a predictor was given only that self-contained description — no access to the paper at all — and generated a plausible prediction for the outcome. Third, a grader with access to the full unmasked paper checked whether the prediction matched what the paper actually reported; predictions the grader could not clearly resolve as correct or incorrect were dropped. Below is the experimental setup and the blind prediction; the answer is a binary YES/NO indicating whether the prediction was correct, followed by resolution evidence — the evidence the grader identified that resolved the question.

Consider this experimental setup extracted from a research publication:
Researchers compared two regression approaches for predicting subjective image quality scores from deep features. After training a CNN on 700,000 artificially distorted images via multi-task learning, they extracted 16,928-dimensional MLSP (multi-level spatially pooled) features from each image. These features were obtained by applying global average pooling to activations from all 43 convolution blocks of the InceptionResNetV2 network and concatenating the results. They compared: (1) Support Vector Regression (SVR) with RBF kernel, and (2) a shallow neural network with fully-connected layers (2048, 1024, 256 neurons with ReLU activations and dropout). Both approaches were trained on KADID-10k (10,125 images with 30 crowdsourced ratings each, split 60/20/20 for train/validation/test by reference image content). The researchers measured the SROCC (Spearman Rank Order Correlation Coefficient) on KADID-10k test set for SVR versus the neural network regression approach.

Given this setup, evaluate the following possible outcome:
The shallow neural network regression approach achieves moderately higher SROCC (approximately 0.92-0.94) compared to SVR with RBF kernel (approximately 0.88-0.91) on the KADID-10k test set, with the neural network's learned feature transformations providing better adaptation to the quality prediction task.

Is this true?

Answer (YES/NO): NO